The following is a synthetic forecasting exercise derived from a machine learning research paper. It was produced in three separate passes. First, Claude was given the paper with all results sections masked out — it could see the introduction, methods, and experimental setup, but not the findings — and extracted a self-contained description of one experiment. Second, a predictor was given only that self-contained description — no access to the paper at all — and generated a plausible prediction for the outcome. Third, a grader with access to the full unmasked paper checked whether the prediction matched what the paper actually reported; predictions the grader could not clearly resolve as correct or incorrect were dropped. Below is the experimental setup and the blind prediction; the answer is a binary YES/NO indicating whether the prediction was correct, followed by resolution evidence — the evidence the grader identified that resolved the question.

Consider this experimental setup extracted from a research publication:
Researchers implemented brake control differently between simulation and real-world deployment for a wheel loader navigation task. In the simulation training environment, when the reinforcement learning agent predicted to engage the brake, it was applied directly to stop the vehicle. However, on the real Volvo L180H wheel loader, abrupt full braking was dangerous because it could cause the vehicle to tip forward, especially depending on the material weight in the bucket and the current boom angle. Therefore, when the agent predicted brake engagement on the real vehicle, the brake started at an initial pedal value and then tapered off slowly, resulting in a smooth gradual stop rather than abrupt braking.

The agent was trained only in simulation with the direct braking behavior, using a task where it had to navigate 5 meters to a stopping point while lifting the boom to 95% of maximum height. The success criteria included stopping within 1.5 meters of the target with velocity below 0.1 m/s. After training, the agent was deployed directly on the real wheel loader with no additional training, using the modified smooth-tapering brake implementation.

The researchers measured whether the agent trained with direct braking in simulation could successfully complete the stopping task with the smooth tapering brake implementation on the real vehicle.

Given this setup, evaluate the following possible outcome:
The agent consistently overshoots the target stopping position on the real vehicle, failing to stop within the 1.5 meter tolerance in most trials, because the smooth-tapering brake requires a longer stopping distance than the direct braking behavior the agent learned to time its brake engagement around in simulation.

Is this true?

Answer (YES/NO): NO